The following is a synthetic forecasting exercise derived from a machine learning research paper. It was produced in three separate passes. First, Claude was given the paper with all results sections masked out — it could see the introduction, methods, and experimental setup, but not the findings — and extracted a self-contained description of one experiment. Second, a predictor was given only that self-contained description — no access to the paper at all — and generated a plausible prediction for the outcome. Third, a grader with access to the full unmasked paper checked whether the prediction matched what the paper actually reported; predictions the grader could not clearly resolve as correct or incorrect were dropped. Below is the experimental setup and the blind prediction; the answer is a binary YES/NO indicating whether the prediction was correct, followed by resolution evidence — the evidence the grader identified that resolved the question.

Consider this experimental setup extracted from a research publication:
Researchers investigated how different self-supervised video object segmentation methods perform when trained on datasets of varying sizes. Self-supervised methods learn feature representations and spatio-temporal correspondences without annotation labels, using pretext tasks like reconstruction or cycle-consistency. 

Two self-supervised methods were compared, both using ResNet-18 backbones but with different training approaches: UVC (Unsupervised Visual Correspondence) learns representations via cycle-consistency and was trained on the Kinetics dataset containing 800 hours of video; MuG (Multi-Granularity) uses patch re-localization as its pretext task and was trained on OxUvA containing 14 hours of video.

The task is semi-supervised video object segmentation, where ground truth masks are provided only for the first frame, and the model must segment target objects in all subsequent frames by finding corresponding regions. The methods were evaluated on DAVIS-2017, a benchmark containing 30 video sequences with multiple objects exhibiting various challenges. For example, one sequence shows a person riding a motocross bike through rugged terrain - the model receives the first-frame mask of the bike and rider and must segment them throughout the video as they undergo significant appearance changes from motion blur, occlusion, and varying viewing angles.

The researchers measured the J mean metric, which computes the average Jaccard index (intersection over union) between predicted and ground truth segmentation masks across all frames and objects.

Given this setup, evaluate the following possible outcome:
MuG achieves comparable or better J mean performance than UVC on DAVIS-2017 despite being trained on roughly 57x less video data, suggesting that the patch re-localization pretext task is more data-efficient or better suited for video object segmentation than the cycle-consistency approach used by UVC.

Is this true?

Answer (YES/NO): NO